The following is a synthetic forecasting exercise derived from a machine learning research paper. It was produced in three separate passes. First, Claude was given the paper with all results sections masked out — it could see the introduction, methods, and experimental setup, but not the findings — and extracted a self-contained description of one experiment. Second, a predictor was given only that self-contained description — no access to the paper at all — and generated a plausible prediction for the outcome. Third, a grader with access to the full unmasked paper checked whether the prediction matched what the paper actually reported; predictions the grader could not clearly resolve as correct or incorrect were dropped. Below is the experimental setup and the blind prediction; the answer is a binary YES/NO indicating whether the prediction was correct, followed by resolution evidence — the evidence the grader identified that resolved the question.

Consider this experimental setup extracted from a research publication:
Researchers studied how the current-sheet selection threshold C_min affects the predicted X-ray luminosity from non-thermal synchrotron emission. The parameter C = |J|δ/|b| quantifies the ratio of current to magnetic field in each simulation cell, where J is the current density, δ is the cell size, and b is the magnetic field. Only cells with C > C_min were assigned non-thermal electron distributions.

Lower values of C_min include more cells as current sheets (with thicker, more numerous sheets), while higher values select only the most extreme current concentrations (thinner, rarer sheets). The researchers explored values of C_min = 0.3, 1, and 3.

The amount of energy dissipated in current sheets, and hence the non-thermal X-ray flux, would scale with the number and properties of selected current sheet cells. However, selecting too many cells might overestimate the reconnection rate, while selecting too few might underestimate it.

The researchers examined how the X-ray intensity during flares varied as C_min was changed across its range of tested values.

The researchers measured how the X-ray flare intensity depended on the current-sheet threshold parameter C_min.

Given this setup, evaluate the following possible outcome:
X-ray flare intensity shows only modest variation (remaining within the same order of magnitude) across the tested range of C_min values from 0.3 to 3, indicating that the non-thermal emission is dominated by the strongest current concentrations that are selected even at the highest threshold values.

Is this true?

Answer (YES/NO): NO